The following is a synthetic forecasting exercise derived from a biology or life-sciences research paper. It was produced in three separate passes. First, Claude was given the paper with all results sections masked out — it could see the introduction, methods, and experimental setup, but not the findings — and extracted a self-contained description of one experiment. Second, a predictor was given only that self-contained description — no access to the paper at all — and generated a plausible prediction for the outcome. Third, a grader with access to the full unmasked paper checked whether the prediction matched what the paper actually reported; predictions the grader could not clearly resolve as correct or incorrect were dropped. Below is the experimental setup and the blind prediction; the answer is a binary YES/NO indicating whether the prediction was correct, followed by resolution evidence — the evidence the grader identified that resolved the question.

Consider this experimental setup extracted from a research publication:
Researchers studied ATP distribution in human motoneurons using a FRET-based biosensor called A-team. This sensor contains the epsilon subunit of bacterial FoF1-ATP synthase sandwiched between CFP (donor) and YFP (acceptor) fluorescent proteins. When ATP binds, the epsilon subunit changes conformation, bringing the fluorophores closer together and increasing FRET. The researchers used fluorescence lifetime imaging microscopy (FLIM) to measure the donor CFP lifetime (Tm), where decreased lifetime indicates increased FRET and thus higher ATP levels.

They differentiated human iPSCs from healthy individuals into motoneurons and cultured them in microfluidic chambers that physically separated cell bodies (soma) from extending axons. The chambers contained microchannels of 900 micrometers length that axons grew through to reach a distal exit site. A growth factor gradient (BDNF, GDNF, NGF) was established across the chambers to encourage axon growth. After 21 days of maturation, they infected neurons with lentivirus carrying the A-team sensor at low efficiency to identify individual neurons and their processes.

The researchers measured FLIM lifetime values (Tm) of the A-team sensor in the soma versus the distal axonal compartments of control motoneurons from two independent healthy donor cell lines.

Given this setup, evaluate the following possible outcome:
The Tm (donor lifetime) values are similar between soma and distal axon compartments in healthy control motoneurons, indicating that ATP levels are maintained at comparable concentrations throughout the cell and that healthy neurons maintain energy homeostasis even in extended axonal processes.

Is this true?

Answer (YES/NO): NO